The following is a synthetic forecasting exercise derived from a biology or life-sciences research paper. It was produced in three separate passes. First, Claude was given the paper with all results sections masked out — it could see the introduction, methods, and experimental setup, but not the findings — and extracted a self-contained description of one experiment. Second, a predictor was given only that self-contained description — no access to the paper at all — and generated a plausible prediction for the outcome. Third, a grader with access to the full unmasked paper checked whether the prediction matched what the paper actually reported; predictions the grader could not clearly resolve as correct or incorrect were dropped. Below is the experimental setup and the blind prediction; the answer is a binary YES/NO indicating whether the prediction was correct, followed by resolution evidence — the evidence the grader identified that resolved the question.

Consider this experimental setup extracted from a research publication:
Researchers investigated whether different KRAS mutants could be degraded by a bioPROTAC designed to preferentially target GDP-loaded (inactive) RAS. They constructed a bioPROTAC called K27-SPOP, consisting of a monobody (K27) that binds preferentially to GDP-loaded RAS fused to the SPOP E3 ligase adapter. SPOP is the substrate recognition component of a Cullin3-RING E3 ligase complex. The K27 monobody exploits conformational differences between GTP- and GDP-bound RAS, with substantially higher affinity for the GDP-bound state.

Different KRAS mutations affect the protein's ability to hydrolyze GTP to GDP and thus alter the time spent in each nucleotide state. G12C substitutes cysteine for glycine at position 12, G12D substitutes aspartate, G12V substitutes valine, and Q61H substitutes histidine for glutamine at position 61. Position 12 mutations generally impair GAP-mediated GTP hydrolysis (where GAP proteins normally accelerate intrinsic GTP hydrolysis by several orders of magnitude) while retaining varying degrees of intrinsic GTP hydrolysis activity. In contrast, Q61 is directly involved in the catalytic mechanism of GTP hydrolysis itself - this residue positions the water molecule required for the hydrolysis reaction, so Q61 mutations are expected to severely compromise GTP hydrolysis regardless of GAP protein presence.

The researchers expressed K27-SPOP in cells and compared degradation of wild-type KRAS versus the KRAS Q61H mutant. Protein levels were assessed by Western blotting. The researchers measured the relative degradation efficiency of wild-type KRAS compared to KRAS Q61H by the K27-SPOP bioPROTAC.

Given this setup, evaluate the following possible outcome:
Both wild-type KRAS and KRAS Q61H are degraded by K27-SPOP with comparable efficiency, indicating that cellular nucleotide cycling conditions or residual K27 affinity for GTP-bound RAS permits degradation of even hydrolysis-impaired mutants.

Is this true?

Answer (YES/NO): NO